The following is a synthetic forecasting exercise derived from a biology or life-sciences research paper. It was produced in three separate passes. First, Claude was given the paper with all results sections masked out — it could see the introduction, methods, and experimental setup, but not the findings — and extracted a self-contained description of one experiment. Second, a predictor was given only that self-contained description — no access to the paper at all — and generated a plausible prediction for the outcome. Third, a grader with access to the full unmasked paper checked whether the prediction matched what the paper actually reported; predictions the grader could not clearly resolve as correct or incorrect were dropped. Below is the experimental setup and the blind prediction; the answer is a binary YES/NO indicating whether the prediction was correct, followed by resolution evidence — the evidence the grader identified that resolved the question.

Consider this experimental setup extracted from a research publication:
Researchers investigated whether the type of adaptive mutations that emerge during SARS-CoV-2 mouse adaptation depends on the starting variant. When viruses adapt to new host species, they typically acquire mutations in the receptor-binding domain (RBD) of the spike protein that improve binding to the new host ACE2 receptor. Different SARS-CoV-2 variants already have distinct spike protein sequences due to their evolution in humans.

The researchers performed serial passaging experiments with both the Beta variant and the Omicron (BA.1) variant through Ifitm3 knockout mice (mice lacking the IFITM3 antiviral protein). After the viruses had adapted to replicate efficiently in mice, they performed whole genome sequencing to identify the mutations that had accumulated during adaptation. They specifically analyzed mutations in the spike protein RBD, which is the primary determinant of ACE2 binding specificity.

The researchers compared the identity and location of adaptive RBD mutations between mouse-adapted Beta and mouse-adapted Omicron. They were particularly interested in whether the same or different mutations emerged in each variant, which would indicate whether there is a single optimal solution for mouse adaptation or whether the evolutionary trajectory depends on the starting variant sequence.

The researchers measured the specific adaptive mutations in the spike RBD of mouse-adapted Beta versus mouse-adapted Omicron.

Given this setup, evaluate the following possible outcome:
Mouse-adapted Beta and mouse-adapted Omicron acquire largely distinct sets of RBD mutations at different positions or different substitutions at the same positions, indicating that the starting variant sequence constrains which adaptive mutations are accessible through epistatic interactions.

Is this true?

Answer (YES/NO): NO